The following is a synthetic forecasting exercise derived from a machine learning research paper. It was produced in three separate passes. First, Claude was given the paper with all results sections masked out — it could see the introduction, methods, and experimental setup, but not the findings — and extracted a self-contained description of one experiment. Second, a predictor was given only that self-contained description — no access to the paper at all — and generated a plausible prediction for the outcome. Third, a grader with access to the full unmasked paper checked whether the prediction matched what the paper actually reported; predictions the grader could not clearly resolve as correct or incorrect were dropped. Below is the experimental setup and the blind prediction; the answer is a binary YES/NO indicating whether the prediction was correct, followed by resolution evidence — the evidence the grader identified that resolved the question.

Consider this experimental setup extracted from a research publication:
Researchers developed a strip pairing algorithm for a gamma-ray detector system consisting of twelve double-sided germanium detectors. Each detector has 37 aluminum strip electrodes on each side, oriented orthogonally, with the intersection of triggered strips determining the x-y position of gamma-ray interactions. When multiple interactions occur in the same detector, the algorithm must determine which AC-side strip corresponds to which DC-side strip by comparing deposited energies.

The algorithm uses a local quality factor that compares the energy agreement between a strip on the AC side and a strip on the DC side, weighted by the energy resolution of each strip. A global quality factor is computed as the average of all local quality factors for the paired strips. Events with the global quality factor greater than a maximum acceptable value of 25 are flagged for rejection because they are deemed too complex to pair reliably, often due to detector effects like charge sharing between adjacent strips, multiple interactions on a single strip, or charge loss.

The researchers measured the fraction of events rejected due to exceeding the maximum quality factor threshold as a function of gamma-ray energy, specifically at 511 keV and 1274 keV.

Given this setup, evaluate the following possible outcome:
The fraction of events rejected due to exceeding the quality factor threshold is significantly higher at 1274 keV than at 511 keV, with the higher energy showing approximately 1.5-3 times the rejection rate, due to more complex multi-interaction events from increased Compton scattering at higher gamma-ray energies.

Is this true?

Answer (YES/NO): YES